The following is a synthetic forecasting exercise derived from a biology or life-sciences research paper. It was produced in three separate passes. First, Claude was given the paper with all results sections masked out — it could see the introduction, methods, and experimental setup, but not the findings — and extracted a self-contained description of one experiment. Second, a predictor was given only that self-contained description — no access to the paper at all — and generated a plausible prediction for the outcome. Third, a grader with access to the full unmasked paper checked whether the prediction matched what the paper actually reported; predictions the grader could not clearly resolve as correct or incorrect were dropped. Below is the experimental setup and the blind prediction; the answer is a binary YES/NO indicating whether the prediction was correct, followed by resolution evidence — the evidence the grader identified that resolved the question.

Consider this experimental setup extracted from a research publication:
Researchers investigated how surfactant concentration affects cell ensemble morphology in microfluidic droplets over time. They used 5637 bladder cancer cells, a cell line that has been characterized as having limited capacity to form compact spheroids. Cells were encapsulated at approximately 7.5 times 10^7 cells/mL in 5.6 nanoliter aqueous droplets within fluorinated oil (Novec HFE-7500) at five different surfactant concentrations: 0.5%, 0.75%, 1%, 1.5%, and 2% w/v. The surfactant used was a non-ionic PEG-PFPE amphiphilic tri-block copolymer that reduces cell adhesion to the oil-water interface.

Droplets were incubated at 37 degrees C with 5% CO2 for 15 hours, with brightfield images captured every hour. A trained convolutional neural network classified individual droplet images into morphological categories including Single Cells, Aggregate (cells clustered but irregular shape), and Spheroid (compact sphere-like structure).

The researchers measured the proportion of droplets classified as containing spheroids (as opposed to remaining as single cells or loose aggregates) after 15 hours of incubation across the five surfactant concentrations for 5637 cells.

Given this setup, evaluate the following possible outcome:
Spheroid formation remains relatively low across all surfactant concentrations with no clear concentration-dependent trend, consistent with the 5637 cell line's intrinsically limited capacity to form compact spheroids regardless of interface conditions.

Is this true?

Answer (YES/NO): NO